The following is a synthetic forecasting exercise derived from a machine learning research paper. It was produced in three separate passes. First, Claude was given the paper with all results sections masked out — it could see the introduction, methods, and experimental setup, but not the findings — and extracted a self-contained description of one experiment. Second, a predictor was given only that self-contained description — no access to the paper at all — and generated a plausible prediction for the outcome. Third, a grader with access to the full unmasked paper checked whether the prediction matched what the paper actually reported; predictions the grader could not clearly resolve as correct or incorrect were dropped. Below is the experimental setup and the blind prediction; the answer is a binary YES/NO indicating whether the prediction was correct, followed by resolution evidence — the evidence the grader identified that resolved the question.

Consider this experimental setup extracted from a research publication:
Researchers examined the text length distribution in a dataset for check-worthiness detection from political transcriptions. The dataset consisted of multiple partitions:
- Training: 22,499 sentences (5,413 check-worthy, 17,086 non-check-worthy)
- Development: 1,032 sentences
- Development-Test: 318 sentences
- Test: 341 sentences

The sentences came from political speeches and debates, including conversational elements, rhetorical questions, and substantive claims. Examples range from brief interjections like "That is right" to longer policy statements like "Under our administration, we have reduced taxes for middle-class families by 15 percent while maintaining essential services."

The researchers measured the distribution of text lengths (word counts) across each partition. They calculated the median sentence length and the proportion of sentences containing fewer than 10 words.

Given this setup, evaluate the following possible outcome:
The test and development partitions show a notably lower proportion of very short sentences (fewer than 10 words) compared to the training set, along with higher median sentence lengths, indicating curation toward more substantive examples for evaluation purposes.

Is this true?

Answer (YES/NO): NO